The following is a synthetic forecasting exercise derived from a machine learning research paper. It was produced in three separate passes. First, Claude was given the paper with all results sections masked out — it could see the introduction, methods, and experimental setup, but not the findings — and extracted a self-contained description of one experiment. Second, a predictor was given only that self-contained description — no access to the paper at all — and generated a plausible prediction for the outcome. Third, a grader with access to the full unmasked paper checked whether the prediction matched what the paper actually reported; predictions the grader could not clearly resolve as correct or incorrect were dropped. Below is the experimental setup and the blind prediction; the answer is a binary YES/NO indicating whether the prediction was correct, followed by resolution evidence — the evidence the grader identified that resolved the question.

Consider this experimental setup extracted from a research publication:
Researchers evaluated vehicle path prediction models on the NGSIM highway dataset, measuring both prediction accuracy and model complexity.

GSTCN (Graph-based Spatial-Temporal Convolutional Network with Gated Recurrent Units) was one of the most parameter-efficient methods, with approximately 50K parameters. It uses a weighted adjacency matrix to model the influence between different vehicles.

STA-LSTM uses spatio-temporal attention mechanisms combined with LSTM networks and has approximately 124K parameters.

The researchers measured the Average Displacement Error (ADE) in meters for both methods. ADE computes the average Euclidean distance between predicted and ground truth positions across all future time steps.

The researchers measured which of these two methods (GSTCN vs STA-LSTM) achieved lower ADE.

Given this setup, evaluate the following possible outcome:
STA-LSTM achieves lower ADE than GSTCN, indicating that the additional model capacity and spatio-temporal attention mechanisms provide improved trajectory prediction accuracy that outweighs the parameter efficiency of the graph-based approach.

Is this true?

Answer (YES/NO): NO